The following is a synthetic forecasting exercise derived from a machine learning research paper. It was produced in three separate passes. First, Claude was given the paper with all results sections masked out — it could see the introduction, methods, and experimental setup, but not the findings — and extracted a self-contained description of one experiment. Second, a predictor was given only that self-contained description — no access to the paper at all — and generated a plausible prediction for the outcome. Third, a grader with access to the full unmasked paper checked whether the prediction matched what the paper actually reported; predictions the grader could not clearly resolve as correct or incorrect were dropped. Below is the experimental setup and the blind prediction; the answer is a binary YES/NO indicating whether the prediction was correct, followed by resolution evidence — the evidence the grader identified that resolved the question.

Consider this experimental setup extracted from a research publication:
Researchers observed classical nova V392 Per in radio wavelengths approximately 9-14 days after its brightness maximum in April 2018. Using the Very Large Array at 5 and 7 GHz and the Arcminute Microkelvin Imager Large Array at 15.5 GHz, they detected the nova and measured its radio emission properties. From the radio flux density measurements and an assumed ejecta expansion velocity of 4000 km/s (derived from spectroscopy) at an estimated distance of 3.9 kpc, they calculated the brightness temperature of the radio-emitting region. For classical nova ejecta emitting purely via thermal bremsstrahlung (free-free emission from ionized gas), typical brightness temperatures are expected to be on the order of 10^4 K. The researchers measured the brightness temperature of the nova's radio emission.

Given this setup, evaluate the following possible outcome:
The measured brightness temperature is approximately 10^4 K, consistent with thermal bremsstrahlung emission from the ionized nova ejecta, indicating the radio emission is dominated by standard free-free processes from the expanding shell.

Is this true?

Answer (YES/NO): NO